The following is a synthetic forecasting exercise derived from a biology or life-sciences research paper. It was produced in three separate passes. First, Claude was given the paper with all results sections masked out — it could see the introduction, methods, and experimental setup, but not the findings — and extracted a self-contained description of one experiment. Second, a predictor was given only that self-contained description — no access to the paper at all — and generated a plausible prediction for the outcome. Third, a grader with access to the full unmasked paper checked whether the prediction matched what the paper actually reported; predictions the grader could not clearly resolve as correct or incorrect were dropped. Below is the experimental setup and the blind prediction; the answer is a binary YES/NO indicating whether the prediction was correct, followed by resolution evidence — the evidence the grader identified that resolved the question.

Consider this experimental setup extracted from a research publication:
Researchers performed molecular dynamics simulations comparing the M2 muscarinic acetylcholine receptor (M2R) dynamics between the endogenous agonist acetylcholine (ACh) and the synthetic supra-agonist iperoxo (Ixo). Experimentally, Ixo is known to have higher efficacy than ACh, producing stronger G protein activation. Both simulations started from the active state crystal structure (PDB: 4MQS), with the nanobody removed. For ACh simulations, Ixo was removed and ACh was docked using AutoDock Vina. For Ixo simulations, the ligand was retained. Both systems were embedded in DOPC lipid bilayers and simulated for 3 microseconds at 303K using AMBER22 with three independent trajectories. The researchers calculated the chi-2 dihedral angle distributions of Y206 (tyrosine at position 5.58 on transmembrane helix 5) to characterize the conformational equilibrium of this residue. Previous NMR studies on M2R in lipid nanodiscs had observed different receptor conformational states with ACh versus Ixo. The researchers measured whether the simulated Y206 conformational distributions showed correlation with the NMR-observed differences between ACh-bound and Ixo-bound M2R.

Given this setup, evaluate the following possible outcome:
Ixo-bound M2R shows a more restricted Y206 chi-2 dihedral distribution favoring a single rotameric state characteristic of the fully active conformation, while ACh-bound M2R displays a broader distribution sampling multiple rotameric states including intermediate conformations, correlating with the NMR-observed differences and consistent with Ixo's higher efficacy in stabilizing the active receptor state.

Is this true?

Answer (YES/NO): NO